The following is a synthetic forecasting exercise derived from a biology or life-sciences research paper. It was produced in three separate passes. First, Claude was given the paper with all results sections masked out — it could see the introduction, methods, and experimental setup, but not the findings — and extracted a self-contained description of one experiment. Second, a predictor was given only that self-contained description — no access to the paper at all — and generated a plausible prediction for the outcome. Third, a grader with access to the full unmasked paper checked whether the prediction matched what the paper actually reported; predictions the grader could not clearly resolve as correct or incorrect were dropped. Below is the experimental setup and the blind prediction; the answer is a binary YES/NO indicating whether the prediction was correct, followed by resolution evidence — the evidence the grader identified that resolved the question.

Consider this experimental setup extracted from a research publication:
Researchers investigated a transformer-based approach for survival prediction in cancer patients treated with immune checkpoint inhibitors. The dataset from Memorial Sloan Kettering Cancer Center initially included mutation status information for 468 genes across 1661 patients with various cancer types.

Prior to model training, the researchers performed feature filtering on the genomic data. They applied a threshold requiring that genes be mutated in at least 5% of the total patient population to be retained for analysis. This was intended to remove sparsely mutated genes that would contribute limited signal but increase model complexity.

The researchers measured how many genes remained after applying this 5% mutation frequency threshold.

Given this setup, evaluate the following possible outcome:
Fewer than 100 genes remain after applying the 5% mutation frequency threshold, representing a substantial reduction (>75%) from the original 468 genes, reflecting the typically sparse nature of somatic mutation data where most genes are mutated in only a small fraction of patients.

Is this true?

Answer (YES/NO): YES